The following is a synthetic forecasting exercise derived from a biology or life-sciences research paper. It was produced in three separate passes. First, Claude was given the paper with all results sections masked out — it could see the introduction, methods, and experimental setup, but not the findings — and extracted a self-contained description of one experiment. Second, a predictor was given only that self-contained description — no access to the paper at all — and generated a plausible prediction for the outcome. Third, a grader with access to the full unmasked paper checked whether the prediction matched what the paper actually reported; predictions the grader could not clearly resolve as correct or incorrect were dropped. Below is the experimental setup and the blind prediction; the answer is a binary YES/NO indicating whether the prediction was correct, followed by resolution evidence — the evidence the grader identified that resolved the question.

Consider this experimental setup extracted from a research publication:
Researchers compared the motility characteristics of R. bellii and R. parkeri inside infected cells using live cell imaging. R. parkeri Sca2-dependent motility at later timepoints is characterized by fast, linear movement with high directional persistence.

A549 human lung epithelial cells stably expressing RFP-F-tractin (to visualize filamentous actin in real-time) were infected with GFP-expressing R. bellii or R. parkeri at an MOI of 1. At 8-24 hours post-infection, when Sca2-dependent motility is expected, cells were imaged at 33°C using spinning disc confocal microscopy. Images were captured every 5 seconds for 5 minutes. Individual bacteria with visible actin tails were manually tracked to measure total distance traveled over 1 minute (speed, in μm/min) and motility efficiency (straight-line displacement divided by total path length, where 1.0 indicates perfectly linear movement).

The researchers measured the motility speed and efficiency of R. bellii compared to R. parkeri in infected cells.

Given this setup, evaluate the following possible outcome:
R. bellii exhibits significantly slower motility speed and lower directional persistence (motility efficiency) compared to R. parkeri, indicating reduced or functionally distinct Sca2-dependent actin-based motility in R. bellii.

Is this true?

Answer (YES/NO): YES